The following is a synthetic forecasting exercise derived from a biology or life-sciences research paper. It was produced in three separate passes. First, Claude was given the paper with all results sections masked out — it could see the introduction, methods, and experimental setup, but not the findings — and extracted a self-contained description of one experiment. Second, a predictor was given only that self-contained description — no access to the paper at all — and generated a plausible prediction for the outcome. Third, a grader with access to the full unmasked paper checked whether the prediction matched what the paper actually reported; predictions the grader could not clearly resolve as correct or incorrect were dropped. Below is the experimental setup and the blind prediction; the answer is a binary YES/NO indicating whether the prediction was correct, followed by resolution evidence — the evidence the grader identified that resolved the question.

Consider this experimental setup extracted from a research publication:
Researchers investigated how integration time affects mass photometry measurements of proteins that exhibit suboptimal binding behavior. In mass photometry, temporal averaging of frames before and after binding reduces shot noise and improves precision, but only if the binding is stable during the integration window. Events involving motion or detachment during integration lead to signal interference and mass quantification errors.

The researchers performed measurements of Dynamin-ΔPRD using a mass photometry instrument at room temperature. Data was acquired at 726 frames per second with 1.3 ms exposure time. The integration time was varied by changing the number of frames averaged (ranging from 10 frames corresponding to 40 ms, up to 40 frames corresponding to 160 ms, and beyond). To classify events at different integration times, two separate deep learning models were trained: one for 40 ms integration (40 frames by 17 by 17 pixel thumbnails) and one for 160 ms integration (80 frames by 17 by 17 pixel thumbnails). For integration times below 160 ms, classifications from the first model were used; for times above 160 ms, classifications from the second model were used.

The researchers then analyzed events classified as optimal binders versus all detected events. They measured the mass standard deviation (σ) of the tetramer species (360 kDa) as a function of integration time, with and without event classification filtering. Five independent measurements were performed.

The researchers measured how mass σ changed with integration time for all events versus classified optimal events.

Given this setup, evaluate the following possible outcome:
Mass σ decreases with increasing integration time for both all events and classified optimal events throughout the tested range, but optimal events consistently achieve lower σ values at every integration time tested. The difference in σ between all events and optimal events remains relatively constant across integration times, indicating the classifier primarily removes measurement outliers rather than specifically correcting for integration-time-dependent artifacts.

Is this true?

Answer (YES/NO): NO